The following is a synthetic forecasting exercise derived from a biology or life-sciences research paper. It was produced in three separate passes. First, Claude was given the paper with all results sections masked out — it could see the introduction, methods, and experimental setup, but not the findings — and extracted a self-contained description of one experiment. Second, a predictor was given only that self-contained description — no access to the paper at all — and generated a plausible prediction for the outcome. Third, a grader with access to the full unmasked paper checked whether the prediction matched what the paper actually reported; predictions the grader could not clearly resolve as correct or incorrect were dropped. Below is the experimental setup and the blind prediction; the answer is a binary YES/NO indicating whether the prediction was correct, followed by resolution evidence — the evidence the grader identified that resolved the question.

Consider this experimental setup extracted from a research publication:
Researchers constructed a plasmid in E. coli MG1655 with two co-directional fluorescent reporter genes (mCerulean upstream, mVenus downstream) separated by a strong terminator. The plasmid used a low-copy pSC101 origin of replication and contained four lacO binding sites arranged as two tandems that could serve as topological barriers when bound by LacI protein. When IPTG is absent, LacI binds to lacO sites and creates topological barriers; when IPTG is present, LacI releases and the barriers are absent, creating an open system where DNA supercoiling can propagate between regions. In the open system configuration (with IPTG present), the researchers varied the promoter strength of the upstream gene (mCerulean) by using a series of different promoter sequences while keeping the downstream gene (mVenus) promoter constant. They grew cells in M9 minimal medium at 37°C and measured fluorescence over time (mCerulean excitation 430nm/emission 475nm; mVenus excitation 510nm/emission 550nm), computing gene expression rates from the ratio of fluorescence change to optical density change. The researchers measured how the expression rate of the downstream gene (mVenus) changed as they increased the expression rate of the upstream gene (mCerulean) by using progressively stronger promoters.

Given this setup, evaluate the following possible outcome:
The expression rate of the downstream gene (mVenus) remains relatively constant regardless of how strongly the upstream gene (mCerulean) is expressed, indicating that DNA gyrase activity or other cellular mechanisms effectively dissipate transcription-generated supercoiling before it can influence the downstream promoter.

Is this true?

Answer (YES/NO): NO